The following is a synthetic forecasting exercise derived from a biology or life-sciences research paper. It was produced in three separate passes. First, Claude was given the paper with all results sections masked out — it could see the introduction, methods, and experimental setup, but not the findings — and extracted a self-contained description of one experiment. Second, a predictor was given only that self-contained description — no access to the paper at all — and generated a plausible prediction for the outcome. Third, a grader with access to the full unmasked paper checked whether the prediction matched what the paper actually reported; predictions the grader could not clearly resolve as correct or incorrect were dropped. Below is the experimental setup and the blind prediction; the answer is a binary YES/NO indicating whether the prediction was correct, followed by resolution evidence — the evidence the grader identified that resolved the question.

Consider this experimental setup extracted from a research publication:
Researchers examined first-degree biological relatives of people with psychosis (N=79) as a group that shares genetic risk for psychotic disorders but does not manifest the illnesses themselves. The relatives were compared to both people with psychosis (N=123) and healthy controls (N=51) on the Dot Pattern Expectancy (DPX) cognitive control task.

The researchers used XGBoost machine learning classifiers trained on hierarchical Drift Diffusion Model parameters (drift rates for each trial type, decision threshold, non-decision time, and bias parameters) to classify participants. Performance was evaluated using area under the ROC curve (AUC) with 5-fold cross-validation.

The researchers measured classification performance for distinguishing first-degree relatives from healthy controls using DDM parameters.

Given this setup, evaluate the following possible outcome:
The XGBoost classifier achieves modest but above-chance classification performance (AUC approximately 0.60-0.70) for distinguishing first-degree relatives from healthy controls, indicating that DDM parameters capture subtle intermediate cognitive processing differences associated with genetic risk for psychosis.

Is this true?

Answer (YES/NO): NO